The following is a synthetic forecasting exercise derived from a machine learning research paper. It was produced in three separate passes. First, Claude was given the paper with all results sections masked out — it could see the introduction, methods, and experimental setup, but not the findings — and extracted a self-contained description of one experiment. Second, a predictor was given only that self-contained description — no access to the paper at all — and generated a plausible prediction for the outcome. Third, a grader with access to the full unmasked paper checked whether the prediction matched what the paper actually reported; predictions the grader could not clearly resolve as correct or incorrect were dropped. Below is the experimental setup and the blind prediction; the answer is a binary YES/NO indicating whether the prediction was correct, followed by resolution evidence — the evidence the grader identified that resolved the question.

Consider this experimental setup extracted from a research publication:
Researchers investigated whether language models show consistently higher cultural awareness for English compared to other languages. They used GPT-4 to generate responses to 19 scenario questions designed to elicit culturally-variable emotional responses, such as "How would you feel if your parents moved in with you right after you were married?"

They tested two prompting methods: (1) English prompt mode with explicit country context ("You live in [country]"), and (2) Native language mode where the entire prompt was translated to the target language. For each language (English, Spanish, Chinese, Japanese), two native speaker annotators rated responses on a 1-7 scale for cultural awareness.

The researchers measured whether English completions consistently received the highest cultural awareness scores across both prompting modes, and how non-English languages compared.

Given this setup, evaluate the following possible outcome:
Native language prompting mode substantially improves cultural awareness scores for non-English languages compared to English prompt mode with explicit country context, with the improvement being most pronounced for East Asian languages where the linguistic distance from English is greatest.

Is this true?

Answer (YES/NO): NO